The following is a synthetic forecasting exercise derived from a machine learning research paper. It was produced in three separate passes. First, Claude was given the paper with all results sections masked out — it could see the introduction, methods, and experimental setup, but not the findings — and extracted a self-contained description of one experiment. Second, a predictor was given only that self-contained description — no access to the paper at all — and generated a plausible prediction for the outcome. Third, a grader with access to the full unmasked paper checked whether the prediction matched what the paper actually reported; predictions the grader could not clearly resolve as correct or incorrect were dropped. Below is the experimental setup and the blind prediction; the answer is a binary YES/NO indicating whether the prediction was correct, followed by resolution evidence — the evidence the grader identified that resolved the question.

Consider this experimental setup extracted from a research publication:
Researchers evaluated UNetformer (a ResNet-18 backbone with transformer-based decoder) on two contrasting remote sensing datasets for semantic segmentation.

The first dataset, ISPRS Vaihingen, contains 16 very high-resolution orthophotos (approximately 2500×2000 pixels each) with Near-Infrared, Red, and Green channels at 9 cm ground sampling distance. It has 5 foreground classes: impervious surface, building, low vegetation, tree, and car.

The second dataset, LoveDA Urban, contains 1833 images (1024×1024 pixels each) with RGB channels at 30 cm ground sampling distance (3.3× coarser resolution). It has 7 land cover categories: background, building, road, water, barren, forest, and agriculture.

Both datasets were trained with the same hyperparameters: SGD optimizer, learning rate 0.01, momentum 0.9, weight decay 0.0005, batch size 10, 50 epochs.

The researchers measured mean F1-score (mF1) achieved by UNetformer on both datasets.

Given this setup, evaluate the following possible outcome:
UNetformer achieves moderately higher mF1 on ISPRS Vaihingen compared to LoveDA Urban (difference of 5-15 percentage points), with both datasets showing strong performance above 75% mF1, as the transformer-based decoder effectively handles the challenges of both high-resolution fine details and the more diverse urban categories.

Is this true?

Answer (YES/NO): NO